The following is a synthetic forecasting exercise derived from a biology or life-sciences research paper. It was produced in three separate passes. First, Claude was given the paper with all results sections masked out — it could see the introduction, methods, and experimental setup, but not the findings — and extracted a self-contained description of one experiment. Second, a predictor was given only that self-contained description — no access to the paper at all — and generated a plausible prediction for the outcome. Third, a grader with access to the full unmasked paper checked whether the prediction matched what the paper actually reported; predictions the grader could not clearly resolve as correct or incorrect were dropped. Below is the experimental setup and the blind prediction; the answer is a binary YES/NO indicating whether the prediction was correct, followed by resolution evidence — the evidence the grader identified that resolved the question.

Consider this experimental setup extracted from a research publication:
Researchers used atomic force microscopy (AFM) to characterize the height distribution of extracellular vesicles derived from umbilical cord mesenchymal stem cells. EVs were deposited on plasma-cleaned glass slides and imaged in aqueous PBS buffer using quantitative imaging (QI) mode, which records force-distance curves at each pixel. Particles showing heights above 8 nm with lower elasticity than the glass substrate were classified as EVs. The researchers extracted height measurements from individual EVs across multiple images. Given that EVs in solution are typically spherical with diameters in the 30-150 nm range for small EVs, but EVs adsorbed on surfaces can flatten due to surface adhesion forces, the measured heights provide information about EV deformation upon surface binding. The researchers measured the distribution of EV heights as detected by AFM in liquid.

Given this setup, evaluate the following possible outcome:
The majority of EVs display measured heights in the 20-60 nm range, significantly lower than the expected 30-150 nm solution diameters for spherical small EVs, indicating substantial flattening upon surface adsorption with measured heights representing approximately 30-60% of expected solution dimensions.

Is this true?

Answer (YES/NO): NO